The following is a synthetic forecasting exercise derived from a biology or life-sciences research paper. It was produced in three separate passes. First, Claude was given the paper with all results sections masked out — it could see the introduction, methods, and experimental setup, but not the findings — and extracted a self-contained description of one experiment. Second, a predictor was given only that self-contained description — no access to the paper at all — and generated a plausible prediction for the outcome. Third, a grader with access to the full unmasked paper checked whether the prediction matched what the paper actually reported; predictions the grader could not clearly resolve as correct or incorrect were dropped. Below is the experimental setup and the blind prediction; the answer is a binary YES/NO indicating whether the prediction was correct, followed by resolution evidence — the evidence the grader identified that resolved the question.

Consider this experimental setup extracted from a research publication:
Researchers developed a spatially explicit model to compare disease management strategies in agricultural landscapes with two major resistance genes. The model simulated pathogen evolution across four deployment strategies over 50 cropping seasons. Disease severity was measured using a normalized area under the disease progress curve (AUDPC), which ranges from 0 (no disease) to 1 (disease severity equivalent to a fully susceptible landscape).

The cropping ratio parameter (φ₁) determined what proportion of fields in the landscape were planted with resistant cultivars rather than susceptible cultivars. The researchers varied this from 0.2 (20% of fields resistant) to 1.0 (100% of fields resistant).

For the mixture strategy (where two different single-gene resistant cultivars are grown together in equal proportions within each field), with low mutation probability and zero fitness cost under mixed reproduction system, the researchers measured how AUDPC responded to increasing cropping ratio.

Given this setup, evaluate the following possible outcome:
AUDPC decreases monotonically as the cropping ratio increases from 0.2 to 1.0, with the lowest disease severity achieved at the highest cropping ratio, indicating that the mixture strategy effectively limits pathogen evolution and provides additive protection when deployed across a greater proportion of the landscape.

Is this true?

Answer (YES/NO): NO